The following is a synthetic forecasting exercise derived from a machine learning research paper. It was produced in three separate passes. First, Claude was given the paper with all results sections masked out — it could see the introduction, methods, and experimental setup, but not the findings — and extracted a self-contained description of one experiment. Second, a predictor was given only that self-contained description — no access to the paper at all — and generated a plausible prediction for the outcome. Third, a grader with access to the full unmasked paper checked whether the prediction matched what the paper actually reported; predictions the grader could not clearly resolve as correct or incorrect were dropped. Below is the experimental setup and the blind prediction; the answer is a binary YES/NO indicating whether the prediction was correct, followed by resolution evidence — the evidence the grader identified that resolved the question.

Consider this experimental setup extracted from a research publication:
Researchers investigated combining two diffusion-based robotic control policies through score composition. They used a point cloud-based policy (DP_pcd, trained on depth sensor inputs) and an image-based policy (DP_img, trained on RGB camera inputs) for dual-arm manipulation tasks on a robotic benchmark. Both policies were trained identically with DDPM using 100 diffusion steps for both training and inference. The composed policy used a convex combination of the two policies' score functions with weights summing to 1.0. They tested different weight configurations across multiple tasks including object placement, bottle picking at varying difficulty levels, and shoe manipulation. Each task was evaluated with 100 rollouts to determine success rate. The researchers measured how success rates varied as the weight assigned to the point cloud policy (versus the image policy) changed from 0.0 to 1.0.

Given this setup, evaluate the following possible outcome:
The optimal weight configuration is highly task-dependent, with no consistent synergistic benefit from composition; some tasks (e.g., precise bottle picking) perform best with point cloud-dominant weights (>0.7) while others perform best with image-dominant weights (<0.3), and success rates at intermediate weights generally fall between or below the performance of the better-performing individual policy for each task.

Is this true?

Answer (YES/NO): NO